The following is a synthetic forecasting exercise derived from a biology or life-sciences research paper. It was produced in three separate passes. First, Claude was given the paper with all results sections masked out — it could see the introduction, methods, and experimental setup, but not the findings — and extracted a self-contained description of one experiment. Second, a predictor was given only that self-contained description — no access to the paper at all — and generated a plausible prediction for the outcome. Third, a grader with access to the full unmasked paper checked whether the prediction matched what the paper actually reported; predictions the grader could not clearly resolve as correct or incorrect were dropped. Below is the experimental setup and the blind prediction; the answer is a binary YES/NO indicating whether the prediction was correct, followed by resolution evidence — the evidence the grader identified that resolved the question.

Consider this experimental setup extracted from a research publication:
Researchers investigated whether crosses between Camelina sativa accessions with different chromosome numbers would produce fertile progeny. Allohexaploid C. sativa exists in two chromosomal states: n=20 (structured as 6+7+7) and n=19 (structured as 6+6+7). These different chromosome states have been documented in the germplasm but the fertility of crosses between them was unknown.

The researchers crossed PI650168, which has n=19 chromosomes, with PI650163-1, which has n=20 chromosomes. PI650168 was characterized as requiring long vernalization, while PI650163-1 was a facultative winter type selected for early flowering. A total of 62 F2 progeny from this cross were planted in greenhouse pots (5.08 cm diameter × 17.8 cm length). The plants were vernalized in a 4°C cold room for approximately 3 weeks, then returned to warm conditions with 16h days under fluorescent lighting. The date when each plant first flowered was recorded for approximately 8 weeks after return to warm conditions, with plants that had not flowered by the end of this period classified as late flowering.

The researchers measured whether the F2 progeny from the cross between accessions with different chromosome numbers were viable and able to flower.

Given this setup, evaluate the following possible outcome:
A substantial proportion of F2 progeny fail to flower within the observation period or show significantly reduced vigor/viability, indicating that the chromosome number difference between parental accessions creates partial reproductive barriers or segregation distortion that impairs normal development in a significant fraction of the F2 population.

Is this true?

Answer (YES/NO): NO